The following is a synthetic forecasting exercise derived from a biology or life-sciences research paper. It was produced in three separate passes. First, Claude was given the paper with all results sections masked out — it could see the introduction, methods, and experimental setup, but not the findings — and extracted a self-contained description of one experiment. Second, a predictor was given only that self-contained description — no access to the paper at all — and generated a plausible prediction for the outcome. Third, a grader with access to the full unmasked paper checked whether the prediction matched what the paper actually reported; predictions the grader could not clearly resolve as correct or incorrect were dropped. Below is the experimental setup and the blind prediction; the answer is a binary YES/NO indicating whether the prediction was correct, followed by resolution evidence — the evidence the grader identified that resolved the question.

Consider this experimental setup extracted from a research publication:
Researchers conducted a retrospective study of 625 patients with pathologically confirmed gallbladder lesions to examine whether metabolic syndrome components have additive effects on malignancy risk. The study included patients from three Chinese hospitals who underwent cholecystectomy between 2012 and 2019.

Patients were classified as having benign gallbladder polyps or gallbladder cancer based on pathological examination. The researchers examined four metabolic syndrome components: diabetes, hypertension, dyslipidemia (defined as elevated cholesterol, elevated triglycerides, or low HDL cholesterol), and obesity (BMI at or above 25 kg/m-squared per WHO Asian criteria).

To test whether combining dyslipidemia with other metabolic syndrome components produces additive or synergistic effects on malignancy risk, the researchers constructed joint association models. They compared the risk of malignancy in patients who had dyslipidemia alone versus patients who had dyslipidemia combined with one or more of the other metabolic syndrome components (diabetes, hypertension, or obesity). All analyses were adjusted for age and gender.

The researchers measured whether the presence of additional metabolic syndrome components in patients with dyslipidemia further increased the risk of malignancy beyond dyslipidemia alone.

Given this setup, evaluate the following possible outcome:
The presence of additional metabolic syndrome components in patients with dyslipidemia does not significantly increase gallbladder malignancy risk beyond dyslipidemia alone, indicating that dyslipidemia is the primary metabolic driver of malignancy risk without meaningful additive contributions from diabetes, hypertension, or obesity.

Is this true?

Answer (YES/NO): YES